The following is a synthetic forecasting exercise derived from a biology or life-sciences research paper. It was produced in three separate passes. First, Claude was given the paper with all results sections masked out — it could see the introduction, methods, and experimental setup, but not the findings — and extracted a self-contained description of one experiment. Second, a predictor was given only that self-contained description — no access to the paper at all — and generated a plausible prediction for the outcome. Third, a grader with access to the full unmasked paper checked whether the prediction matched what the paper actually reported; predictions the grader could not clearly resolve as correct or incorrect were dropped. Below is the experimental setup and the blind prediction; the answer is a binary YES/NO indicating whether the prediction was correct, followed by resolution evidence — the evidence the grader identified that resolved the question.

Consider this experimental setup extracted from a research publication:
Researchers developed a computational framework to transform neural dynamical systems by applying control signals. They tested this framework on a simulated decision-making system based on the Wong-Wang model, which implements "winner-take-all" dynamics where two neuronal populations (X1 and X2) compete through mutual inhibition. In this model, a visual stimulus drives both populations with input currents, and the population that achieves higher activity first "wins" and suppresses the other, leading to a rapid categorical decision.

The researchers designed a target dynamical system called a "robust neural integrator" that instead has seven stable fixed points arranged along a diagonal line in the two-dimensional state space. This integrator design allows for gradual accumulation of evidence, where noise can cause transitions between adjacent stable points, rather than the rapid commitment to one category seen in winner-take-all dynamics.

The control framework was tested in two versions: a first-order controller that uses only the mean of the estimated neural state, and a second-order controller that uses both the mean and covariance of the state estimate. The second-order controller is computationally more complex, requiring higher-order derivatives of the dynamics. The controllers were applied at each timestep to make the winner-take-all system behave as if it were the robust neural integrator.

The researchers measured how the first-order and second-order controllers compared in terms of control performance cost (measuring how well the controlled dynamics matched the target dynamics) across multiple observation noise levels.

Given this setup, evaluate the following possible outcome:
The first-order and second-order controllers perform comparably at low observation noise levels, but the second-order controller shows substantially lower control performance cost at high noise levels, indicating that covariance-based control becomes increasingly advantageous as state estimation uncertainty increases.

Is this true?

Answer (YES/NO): NO